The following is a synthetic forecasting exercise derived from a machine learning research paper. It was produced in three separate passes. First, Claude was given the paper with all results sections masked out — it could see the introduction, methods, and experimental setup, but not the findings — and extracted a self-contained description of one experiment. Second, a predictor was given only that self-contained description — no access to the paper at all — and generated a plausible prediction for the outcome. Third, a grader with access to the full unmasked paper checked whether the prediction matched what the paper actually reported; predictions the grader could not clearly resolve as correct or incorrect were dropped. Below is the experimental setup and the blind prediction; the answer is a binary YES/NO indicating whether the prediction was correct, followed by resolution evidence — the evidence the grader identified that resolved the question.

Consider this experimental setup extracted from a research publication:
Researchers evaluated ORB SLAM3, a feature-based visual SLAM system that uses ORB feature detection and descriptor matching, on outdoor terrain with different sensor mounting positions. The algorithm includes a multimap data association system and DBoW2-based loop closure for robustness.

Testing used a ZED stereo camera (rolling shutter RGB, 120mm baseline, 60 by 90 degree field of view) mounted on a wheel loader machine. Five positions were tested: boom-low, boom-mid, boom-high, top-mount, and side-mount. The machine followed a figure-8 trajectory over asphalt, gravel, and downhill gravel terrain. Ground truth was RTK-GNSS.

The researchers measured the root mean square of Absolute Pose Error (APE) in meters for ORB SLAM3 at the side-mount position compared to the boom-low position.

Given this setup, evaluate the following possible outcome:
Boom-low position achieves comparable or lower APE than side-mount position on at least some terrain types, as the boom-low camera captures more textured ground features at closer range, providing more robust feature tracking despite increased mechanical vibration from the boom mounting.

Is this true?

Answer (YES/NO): YES